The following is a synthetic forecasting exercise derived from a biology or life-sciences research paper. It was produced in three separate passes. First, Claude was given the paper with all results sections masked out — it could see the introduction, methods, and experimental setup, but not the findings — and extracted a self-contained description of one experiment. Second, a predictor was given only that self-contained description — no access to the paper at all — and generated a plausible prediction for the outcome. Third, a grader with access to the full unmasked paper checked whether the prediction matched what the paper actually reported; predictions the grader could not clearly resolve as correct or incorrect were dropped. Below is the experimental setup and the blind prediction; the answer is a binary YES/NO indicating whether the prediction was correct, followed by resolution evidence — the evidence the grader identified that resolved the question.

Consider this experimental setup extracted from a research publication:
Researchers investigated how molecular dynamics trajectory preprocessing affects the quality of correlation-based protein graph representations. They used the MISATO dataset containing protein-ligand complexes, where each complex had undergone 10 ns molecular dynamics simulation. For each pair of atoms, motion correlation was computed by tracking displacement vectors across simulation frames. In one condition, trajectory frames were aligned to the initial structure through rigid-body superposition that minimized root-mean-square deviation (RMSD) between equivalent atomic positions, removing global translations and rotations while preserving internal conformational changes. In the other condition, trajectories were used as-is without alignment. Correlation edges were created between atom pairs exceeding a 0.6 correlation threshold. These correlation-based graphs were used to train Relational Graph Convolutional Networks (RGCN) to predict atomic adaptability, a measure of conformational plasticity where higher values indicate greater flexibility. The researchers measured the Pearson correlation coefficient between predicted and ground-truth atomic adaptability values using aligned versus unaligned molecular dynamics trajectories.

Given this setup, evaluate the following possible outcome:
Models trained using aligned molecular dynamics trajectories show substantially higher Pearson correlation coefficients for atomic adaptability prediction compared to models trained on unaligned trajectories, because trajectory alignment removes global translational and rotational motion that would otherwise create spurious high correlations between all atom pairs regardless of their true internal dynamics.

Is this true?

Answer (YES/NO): YES